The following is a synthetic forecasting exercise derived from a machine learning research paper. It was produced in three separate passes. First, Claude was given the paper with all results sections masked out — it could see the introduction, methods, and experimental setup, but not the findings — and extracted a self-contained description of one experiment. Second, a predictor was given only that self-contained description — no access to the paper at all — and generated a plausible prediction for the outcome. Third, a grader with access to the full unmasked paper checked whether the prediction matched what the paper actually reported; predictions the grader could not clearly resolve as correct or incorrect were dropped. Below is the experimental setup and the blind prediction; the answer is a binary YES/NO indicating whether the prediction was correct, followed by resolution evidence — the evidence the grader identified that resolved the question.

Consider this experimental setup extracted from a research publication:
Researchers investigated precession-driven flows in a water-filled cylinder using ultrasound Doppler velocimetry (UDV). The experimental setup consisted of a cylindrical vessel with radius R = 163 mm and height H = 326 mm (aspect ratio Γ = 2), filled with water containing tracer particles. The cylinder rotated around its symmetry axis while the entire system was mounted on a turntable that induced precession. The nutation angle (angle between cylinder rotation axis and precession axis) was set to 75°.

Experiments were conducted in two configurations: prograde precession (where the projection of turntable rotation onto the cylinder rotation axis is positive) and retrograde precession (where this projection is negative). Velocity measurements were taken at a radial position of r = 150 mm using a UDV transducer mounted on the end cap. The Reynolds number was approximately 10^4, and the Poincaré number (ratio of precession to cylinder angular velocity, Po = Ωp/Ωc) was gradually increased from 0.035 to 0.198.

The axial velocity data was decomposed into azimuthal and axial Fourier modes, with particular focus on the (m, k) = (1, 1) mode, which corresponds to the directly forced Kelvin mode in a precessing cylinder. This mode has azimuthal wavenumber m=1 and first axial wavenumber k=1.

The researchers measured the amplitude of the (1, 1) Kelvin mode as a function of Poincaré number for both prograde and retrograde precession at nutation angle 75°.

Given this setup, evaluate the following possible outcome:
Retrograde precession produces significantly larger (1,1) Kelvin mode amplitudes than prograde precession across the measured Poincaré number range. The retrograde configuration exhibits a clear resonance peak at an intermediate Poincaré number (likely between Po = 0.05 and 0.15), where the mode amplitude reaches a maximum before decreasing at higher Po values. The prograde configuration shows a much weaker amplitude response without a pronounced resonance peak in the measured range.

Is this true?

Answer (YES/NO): NO